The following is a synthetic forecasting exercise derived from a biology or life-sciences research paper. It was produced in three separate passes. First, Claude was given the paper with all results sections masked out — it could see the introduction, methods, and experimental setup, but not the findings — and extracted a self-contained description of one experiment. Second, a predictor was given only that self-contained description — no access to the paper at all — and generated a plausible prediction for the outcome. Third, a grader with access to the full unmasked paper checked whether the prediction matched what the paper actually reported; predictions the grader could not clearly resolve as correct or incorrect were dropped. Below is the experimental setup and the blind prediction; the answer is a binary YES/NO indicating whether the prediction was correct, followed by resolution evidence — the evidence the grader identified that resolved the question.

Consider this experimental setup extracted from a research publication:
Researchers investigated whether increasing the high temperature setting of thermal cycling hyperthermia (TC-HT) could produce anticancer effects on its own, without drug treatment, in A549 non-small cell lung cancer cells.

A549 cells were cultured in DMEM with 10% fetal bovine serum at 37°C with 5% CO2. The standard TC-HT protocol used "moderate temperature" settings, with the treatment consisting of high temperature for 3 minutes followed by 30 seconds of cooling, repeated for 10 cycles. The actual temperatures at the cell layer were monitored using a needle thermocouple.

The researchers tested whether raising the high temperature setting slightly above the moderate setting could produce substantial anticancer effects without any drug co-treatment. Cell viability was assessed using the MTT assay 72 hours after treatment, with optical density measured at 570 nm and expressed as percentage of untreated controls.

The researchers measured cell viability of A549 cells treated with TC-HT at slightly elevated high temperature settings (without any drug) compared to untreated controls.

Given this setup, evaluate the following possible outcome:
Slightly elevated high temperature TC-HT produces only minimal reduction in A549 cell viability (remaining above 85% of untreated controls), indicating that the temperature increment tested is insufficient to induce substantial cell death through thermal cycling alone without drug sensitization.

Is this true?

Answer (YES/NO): NO